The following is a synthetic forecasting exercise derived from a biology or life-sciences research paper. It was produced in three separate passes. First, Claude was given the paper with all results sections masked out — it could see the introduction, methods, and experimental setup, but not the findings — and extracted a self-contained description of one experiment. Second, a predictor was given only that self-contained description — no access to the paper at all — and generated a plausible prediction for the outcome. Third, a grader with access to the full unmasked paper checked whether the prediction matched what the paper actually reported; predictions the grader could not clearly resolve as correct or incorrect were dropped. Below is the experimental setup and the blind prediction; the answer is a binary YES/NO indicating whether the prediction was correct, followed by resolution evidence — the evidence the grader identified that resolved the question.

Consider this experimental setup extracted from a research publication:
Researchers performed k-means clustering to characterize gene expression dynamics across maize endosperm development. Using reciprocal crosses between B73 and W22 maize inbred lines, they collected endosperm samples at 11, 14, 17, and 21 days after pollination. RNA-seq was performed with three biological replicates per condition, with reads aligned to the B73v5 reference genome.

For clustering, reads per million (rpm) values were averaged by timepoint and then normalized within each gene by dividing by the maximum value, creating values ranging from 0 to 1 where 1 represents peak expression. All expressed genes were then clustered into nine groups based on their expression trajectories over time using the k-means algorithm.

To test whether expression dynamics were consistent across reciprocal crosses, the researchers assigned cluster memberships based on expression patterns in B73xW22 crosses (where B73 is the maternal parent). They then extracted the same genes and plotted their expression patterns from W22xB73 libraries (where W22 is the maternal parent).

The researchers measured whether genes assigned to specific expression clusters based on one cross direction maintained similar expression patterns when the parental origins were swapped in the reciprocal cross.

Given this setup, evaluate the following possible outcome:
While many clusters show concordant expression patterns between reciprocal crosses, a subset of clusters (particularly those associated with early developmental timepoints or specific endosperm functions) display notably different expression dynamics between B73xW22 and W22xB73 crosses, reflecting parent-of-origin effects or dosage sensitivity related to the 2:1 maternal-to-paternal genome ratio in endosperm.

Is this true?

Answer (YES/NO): NO